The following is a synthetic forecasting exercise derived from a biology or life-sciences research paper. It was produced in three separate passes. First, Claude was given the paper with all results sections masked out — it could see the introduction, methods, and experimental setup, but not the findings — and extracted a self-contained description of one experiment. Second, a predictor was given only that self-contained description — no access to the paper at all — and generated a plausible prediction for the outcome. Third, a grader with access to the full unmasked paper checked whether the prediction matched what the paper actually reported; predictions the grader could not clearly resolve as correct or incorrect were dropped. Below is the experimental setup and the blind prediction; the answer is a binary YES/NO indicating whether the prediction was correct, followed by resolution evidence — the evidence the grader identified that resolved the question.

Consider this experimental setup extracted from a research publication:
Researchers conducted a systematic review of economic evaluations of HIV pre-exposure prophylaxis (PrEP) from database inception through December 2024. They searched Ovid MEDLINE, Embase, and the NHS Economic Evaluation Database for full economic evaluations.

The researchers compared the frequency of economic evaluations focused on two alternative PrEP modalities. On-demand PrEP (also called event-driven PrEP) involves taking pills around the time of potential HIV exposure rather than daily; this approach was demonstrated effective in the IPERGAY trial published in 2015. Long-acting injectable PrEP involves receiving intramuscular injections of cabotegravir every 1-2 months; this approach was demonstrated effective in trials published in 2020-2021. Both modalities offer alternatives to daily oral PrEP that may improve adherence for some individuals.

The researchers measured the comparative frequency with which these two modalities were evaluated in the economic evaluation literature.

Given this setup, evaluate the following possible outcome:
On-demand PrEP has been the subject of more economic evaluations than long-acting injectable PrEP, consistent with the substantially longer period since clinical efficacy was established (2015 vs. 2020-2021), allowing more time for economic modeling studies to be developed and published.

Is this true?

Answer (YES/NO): NO